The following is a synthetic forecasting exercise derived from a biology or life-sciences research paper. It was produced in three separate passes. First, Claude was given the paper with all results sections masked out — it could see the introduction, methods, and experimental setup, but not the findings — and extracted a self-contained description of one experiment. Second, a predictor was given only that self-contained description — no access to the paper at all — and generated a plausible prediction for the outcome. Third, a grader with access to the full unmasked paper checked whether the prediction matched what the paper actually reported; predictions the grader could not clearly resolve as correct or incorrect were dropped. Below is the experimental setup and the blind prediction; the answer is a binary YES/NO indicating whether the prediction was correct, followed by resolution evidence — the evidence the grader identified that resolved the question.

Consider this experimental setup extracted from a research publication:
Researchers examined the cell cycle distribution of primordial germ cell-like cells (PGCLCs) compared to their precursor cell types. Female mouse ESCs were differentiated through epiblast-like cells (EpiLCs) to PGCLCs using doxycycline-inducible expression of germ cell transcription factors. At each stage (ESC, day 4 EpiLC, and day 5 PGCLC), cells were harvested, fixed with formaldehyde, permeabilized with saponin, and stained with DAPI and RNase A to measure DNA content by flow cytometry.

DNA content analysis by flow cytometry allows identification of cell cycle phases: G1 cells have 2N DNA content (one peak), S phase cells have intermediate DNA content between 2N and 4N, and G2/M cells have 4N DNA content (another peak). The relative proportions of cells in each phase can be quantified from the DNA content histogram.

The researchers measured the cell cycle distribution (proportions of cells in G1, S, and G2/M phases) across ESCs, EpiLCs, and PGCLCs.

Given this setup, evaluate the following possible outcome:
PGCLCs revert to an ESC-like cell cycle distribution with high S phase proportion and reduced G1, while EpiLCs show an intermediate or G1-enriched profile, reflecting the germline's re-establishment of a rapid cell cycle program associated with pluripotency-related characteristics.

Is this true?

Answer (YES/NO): NO